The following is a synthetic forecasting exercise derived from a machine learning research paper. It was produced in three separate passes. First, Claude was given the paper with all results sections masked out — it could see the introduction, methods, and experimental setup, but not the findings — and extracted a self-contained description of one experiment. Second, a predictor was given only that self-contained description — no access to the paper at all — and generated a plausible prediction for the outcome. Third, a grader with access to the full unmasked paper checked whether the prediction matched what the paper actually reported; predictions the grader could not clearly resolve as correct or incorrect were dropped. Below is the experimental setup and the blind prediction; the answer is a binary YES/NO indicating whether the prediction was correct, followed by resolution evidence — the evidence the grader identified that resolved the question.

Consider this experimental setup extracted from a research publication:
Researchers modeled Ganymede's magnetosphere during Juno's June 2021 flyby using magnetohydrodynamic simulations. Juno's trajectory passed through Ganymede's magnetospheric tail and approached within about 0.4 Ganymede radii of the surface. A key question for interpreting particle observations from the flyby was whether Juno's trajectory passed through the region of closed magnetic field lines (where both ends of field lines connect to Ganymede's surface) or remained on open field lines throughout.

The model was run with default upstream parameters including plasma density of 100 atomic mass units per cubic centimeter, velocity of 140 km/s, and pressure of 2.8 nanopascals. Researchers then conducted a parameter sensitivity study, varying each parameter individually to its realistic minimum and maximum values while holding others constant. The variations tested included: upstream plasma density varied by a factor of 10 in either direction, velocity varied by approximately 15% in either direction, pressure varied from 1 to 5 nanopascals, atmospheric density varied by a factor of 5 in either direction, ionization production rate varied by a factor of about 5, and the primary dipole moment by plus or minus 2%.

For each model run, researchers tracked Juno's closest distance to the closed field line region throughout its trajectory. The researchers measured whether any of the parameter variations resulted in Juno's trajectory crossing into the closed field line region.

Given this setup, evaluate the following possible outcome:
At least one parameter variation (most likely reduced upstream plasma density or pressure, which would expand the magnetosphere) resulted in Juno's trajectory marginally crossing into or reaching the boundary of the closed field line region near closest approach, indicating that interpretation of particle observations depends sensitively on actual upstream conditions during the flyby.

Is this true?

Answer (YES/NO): NO